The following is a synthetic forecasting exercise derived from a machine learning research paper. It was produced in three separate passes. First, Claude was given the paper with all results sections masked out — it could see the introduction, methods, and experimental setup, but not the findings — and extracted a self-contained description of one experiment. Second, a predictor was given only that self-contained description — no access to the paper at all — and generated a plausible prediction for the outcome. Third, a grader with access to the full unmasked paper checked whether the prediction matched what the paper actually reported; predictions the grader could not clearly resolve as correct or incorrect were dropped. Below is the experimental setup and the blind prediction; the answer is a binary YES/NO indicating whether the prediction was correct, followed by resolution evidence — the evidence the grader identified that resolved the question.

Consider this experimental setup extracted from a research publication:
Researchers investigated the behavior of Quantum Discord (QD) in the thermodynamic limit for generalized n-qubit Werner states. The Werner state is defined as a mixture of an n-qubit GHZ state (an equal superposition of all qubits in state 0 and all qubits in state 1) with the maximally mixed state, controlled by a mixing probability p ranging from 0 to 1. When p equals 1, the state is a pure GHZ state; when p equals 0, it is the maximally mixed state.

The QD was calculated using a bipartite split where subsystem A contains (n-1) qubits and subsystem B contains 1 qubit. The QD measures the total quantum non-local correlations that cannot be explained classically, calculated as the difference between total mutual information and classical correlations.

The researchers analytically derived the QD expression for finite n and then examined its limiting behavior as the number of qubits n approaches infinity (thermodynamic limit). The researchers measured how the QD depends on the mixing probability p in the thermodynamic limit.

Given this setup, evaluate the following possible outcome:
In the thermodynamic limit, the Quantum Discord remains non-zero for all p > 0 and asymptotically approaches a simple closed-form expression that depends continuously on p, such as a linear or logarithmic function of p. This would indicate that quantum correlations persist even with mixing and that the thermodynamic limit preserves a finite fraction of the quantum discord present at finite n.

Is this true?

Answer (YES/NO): YES